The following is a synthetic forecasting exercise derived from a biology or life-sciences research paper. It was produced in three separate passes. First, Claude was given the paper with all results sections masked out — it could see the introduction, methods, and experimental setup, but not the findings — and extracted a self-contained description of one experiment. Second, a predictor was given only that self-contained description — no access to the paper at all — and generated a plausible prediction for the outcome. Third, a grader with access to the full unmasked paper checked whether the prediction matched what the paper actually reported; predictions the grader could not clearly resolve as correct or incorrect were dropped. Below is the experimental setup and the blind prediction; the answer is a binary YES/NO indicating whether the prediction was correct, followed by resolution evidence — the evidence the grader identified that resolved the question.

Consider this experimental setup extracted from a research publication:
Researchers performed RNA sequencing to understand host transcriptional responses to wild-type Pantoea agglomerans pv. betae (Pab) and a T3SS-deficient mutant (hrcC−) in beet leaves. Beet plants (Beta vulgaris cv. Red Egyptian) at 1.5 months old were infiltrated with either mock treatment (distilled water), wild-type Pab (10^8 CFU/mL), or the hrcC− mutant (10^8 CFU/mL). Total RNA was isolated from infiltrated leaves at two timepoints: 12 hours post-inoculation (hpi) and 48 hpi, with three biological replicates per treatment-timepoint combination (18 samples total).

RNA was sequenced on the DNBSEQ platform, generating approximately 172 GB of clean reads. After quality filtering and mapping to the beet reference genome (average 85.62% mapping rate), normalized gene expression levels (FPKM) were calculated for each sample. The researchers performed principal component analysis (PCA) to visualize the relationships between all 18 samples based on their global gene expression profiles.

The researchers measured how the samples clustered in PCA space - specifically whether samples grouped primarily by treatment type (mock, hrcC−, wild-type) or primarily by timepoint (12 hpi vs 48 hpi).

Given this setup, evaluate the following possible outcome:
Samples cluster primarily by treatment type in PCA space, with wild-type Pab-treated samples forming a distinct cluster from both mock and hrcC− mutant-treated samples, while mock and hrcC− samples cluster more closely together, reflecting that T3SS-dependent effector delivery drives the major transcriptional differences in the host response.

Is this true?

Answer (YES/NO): NO